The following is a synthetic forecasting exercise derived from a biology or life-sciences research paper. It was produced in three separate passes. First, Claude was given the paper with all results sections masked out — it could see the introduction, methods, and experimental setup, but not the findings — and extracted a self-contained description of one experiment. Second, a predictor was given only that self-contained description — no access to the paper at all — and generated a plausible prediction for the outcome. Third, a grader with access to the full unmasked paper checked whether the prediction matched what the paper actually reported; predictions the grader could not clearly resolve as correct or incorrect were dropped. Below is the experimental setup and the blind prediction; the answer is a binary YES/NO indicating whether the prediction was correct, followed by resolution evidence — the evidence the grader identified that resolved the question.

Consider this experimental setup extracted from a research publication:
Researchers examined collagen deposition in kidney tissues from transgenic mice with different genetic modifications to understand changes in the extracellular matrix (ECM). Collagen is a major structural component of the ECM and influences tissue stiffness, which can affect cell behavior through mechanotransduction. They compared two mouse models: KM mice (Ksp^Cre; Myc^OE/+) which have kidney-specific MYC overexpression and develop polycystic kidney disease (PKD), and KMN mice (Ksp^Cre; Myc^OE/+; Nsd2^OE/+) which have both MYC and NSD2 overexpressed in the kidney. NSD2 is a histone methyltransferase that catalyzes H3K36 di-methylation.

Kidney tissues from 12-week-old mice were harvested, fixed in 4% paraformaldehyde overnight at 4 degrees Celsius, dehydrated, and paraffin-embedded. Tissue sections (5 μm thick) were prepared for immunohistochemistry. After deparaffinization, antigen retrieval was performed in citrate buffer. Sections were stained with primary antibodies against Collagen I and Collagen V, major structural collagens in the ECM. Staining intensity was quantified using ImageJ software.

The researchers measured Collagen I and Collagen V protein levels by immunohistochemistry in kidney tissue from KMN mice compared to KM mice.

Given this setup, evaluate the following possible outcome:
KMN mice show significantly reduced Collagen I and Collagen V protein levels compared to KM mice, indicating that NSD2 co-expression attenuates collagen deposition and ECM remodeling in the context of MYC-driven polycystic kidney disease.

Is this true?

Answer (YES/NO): NO